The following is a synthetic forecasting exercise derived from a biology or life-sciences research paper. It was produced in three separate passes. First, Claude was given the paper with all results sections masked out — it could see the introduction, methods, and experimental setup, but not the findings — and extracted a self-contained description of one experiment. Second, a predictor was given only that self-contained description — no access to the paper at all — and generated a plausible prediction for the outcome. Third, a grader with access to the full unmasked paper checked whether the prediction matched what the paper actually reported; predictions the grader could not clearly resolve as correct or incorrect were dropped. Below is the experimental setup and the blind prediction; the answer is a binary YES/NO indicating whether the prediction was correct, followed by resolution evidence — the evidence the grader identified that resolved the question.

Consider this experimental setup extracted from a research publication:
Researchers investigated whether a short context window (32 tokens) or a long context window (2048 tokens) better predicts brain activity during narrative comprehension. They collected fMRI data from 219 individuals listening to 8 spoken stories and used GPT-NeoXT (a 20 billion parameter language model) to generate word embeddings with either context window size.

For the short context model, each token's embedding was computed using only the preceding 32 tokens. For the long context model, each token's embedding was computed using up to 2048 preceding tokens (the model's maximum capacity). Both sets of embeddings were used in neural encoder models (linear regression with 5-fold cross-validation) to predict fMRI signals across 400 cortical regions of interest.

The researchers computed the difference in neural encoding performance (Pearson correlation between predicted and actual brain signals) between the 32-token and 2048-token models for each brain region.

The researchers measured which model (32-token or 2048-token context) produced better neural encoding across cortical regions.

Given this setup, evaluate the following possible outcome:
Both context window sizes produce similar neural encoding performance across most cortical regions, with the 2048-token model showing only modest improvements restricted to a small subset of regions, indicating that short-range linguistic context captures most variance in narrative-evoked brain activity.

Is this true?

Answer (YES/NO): NO